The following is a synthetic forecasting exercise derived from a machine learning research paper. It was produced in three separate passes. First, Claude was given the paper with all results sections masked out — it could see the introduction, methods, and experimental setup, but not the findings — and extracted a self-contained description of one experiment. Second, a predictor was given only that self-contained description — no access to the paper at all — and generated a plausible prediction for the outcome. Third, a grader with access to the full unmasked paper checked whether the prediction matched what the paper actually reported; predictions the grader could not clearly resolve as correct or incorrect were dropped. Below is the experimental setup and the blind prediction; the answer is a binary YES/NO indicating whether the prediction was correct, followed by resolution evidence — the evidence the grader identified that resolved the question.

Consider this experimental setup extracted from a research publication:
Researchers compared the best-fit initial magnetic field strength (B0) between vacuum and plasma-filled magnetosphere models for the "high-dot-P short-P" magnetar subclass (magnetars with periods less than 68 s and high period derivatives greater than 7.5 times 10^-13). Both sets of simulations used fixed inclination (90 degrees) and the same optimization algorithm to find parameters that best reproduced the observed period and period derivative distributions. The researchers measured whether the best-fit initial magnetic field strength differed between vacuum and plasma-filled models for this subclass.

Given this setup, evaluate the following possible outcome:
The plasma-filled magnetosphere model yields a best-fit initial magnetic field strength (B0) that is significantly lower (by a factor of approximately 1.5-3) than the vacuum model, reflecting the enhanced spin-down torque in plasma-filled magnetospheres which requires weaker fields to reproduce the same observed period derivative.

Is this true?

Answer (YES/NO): YES